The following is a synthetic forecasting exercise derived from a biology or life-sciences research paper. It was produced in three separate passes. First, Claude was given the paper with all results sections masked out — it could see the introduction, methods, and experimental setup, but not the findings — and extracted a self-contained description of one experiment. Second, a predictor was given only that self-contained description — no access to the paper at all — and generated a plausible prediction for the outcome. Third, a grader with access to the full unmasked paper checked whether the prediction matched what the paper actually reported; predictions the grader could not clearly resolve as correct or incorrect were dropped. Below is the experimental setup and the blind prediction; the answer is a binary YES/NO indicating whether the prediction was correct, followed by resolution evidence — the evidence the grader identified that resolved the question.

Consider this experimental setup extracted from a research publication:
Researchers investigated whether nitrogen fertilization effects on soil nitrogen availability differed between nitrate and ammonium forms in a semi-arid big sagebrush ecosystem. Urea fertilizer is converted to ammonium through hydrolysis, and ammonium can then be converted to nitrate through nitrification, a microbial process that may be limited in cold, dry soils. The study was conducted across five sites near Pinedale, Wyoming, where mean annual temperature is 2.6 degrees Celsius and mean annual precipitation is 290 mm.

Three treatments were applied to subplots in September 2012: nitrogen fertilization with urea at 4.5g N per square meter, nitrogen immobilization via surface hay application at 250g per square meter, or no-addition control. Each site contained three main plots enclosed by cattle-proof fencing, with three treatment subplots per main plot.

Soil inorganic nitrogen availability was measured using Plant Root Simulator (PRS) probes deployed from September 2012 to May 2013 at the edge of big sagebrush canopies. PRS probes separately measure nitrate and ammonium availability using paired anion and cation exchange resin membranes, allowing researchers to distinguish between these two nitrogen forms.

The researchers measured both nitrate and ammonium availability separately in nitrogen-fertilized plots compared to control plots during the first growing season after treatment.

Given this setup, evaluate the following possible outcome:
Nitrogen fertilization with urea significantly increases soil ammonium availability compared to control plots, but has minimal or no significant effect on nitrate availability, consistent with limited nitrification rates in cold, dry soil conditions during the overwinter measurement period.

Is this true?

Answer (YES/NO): NO